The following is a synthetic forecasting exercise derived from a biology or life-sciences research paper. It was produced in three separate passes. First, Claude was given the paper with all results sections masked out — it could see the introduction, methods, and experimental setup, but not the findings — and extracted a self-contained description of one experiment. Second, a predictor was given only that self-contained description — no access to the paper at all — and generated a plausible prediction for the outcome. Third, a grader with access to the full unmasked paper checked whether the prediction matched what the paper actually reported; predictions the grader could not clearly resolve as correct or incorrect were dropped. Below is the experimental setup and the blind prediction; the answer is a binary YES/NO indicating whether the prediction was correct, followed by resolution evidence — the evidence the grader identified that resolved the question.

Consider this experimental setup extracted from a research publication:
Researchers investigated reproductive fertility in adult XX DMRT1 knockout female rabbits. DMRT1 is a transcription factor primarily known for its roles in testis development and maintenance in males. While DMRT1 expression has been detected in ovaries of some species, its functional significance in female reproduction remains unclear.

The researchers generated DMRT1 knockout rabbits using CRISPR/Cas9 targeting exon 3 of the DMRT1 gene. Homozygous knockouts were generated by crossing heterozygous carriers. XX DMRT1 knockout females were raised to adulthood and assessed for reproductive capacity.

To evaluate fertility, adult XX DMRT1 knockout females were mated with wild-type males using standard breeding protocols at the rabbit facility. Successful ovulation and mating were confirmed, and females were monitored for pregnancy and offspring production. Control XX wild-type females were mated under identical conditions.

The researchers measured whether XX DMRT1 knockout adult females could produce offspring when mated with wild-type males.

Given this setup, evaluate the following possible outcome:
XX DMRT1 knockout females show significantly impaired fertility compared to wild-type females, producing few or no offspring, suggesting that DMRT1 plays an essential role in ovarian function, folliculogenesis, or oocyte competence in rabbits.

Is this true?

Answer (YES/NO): YES